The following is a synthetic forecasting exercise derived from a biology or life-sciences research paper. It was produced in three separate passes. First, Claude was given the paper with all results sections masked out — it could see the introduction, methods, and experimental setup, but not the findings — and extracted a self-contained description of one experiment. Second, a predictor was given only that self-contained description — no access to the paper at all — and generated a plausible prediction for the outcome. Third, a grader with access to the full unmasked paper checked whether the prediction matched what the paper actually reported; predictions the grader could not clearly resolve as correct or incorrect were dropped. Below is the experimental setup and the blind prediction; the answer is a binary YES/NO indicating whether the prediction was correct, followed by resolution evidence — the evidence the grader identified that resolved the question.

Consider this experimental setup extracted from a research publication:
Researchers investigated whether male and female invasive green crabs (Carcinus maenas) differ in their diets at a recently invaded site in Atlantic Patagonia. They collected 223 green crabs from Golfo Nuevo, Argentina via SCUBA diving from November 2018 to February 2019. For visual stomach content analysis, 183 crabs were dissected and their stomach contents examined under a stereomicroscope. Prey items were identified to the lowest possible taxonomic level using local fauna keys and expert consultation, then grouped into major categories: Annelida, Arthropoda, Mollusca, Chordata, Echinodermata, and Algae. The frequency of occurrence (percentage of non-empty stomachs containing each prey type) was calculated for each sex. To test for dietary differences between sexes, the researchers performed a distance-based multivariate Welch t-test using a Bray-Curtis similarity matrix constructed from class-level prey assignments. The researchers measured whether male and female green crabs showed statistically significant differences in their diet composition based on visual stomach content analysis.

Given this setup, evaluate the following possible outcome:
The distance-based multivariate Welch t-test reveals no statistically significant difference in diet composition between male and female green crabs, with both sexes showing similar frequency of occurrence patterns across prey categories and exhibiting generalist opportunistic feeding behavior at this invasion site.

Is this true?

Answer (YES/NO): YES